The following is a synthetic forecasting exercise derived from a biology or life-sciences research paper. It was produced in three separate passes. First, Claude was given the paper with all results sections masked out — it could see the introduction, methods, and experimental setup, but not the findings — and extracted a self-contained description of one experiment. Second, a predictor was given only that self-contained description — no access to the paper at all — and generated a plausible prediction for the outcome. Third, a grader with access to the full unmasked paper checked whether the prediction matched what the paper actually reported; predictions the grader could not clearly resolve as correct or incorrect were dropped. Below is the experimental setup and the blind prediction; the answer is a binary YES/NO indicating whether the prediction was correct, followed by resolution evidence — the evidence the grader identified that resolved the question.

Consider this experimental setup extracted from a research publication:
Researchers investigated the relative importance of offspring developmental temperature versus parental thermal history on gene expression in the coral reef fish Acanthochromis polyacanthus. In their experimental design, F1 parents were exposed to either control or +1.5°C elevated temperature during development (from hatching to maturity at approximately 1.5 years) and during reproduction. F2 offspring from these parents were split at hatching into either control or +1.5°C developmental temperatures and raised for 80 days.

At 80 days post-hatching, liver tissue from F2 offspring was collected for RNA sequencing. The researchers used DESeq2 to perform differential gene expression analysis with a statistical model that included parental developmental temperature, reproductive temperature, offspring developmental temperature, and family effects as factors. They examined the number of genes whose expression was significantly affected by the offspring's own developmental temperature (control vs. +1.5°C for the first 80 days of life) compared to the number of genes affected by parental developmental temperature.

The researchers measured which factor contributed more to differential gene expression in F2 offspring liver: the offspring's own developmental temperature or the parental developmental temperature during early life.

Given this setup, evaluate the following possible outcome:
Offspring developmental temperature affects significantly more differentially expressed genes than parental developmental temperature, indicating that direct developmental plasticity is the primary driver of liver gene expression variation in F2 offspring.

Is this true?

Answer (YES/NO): NO